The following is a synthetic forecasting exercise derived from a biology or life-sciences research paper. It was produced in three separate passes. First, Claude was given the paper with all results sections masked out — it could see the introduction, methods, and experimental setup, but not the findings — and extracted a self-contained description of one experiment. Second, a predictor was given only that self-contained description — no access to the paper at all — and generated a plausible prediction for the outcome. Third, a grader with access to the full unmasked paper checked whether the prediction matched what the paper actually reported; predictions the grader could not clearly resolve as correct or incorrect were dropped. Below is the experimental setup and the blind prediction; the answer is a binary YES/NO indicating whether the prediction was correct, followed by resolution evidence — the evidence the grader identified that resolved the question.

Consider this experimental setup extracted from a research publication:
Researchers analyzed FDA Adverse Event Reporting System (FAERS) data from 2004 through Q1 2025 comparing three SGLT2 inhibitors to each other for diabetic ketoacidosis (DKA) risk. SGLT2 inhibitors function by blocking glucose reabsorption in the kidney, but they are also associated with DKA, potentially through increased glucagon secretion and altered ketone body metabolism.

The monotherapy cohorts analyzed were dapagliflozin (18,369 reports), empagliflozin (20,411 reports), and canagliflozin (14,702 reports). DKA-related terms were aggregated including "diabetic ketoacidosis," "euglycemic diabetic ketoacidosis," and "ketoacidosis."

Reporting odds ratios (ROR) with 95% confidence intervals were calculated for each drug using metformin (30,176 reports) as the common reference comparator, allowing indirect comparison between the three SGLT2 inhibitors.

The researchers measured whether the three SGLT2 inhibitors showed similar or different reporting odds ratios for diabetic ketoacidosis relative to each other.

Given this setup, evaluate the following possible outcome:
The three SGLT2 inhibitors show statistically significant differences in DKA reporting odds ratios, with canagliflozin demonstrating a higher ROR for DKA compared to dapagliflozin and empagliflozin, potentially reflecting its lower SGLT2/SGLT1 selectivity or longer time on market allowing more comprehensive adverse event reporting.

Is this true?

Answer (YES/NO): YES